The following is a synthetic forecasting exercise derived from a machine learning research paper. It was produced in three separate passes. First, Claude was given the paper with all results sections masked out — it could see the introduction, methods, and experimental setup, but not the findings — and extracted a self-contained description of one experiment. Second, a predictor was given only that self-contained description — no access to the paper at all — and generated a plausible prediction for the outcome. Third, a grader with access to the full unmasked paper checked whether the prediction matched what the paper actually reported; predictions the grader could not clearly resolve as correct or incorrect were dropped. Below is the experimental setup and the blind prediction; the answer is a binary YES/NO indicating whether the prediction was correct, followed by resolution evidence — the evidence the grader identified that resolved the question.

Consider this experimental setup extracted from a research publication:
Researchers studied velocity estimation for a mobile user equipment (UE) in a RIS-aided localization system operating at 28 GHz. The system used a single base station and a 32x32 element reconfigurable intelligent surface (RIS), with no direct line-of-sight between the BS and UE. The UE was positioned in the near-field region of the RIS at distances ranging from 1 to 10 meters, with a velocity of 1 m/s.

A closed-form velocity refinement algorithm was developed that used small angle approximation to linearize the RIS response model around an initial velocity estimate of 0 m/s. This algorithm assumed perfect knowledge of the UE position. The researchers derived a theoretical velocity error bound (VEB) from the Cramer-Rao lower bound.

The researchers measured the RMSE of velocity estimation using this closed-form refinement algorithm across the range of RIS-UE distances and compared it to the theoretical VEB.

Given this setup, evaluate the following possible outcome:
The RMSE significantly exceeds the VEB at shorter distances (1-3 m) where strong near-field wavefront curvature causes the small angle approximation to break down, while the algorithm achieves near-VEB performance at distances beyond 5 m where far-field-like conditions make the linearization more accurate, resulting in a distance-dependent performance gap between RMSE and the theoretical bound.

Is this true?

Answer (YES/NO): NO